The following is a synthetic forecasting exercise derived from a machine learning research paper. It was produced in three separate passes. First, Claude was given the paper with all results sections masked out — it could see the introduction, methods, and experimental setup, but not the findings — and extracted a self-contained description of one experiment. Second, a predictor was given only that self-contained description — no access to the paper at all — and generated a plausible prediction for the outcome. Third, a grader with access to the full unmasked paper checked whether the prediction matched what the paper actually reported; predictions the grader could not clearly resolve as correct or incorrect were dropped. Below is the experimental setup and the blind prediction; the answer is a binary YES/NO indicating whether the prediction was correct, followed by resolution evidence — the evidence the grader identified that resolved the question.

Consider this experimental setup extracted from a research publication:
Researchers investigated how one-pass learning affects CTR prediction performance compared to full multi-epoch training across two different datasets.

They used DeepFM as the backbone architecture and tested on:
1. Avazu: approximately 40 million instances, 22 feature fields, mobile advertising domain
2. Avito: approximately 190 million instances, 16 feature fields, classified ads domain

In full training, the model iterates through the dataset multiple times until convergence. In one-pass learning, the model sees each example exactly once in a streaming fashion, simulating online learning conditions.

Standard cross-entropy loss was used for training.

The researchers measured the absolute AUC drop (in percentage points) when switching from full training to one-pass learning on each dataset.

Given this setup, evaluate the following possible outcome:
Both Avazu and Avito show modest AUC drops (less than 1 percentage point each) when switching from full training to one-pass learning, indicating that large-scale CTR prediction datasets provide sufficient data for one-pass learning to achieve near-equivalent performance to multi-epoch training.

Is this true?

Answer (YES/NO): YES